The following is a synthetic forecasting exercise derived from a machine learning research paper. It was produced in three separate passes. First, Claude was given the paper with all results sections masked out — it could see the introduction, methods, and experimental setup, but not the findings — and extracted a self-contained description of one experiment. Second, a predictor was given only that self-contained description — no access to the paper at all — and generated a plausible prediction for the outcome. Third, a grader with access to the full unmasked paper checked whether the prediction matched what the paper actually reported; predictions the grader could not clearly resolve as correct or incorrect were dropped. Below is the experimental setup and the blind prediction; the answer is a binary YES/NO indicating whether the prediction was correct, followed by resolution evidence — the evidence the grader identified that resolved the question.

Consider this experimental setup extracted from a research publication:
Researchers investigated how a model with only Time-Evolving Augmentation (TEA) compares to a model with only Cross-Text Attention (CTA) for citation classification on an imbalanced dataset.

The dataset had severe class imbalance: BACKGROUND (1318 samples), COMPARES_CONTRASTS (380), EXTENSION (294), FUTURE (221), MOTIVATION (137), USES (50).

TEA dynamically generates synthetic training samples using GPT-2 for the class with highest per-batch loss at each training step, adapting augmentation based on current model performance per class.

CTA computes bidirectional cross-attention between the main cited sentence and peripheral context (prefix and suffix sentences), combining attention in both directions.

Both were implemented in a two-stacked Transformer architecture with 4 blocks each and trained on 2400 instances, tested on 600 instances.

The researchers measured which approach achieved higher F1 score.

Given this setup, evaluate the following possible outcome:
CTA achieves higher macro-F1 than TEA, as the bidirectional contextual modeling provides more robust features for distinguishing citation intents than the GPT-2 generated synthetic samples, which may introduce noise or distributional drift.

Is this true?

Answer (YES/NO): NO